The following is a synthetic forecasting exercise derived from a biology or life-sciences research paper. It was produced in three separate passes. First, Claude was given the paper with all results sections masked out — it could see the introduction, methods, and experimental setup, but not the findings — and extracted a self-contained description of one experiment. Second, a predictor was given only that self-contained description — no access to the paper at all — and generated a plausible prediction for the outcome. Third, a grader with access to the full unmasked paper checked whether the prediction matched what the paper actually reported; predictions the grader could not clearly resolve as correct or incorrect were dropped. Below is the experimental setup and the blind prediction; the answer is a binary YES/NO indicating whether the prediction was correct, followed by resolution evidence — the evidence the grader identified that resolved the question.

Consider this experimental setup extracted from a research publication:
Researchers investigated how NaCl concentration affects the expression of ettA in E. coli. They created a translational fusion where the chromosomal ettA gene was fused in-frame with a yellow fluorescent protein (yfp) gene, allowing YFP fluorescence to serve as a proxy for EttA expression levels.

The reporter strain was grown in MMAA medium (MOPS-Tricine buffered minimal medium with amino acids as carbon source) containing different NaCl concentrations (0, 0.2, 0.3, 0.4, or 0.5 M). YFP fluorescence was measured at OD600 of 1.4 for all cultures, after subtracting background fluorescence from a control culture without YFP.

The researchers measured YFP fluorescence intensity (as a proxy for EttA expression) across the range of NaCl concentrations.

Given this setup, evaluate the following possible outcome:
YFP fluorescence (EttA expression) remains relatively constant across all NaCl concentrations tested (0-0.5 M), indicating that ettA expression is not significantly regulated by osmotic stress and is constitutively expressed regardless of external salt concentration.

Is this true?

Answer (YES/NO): NO